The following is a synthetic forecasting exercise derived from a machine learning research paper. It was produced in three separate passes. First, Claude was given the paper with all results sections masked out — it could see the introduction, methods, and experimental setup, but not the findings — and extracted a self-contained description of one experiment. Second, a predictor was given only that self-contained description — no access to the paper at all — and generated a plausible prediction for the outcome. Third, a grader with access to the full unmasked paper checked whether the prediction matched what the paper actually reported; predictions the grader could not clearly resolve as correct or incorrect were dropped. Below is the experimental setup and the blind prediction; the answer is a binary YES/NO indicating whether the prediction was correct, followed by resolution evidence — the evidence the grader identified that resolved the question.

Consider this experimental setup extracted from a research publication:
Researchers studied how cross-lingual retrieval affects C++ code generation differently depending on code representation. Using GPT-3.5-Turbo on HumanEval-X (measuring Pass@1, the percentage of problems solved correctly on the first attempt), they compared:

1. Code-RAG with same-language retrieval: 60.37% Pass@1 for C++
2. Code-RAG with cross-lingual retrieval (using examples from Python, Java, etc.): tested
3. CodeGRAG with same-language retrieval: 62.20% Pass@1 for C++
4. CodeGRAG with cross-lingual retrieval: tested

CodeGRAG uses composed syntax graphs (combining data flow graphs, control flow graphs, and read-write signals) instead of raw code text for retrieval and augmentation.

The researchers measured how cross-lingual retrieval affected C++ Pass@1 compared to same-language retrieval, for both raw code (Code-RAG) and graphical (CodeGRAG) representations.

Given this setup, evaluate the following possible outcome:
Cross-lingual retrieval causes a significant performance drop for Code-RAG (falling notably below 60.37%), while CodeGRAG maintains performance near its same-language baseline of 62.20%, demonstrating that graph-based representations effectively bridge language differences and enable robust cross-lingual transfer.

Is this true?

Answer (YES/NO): NO